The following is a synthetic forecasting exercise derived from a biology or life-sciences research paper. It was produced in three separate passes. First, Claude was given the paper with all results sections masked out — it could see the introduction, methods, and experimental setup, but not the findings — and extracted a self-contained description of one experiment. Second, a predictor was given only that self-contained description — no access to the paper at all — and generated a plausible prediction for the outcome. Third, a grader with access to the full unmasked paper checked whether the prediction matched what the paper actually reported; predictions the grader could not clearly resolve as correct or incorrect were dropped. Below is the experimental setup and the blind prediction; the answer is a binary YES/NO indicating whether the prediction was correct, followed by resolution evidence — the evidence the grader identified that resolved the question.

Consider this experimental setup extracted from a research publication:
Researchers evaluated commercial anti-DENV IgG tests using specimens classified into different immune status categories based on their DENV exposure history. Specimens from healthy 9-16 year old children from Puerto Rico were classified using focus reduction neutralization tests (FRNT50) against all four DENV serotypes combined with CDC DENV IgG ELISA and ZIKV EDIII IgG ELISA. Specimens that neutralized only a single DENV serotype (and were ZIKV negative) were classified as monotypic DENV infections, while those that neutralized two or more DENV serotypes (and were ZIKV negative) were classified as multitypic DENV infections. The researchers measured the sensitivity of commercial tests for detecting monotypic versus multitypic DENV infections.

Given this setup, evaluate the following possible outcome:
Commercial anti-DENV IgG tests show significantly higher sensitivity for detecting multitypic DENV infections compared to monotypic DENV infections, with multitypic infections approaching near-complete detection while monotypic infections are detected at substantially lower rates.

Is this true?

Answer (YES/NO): YES